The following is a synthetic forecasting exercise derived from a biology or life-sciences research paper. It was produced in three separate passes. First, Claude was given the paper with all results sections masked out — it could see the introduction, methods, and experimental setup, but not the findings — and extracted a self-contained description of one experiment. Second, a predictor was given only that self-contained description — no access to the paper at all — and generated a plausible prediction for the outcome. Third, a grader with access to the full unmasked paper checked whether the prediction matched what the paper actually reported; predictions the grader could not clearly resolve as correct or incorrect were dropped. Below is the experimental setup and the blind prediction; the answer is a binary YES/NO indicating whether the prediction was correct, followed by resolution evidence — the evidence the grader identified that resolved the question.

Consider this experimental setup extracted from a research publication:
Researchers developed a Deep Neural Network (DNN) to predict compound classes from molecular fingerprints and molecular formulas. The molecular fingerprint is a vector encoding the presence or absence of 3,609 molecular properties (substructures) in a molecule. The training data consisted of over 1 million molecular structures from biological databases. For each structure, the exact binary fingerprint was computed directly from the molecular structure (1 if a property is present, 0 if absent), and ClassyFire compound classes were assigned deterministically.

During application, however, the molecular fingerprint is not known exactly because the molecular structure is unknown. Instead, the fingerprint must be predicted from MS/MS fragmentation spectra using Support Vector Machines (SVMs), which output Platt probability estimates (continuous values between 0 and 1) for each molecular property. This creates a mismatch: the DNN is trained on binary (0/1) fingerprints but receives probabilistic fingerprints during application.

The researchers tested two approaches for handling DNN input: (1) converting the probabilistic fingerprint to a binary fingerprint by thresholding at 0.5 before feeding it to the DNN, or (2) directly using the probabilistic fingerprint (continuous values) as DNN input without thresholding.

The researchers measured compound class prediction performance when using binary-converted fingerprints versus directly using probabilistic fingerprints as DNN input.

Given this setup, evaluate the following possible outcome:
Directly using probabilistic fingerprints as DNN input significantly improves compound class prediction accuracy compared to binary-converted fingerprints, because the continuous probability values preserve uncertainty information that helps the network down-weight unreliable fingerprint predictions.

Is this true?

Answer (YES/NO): YES